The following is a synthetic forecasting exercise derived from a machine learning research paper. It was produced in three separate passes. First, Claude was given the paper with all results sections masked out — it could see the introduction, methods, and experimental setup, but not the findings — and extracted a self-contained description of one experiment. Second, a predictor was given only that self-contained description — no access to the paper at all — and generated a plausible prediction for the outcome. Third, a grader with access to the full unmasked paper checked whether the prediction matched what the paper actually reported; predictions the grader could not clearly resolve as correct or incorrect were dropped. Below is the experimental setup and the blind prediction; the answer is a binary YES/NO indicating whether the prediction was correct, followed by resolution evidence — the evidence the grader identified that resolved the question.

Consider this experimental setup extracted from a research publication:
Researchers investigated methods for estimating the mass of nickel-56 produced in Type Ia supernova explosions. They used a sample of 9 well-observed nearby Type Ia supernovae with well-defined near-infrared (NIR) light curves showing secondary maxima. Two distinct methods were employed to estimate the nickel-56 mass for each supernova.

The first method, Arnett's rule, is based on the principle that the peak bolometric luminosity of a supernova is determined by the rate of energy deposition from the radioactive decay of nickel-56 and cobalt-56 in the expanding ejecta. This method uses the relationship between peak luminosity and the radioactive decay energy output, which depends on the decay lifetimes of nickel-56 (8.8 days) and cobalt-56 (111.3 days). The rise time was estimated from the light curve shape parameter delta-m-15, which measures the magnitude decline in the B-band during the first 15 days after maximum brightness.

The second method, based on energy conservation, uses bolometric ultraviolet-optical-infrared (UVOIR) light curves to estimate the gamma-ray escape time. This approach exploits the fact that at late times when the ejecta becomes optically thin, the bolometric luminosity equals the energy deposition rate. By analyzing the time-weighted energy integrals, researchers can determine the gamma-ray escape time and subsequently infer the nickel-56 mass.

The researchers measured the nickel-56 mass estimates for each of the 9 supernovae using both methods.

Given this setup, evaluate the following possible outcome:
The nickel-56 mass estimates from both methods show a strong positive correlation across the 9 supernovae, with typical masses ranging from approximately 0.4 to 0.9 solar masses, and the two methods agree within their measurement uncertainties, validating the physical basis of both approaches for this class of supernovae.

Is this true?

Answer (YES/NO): NO